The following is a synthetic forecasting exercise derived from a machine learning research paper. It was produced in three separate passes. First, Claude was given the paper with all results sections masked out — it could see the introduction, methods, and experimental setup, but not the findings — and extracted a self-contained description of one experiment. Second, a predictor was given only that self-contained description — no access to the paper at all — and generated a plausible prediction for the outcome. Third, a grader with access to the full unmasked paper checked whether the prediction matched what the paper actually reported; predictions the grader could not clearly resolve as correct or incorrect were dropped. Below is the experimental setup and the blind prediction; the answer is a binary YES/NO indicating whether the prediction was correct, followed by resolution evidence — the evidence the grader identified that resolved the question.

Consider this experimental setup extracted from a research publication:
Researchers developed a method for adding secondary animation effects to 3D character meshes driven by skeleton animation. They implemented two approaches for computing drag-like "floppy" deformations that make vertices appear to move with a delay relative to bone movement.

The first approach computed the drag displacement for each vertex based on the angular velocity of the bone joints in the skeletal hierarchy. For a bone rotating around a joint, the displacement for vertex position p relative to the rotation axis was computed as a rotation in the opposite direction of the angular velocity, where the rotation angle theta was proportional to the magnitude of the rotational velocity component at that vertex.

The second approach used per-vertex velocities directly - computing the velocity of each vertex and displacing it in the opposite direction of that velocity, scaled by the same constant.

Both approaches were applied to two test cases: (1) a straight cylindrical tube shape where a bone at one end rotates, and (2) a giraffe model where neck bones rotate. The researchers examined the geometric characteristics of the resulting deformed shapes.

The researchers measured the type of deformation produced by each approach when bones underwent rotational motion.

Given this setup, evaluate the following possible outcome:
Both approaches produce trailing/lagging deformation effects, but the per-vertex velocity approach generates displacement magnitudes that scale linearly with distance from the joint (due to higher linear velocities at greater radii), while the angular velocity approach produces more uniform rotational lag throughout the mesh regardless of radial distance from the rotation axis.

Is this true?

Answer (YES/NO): NO